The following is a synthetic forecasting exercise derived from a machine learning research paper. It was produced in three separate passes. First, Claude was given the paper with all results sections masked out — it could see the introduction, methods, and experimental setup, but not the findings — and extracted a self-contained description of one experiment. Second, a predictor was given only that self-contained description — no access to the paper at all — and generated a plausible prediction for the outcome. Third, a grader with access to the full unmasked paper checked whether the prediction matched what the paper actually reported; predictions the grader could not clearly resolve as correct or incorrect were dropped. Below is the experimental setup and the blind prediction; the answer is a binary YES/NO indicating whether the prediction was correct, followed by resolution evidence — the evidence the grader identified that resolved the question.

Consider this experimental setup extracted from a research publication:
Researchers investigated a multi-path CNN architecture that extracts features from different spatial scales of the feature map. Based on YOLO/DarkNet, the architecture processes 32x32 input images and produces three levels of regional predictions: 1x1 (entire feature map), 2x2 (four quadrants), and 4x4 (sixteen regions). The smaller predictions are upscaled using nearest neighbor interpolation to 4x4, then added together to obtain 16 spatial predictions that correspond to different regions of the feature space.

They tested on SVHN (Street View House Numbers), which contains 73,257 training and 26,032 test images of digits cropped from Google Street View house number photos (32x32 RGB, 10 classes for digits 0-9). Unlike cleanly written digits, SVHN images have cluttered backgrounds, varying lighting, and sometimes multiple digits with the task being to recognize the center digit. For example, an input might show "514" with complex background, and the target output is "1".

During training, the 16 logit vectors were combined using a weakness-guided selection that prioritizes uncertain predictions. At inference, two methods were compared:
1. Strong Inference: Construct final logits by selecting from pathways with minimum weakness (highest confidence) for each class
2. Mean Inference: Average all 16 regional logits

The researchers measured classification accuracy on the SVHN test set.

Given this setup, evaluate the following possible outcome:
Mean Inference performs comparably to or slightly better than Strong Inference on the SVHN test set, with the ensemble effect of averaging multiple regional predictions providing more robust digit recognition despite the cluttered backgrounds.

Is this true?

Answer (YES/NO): YES